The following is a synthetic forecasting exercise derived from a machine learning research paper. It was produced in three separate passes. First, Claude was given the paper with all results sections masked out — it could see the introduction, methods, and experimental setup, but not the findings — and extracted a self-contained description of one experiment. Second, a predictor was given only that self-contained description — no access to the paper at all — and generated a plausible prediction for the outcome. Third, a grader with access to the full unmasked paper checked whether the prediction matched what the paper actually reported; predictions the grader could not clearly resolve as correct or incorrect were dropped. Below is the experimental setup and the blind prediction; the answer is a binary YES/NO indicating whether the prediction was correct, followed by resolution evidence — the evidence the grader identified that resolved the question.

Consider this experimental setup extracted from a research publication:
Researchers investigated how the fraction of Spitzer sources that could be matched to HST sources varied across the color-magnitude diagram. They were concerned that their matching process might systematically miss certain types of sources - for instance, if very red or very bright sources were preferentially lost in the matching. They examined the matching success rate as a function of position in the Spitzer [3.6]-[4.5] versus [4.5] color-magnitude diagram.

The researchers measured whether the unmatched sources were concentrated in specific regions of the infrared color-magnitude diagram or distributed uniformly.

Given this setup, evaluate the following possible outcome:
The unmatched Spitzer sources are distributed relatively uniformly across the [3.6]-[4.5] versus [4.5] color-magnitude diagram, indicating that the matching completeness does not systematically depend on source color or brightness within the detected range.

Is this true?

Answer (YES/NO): YES